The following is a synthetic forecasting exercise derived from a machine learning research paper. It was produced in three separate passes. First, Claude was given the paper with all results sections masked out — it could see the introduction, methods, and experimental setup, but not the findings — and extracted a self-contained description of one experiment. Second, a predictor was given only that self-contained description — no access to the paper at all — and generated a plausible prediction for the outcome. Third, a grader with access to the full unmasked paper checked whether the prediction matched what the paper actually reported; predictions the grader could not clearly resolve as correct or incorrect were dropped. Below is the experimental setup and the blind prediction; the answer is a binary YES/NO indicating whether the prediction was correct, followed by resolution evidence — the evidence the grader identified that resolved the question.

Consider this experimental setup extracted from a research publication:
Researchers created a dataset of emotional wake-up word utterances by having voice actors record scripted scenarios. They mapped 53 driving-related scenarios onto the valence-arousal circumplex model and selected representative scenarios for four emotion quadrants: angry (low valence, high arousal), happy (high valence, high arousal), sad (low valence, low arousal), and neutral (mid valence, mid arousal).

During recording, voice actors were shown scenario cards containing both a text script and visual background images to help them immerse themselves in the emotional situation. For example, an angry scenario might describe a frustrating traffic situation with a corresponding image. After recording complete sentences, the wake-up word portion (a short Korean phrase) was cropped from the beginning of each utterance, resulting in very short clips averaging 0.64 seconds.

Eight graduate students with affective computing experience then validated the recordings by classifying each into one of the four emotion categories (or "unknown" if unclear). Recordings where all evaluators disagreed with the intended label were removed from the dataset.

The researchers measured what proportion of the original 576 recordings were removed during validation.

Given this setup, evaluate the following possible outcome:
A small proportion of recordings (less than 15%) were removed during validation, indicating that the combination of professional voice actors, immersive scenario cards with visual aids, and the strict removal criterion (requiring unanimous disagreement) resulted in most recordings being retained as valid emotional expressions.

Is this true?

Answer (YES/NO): NO